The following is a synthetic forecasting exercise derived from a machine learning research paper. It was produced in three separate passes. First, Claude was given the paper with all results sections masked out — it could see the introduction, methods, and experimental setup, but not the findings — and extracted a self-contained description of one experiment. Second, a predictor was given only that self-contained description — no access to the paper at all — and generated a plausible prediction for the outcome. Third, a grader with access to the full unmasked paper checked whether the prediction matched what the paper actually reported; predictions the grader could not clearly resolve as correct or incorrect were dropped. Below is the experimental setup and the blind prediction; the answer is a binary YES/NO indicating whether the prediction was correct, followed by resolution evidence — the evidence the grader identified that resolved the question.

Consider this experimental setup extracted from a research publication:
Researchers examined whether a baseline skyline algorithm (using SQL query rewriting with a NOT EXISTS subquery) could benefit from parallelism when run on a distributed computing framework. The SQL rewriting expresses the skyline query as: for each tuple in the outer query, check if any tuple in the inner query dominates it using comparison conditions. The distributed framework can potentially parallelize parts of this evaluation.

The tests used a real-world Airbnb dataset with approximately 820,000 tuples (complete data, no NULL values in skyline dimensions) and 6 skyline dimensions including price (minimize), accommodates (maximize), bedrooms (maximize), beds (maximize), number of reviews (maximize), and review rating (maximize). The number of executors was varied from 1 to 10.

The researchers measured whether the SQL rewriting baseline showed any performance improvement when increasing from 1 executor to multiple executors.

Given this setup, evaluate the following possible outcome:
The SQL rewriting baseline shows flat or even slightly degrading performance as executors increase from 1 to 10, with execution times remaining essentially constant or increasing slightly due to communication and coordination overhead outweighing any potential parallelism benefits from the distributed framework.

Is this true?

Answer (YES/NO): NO